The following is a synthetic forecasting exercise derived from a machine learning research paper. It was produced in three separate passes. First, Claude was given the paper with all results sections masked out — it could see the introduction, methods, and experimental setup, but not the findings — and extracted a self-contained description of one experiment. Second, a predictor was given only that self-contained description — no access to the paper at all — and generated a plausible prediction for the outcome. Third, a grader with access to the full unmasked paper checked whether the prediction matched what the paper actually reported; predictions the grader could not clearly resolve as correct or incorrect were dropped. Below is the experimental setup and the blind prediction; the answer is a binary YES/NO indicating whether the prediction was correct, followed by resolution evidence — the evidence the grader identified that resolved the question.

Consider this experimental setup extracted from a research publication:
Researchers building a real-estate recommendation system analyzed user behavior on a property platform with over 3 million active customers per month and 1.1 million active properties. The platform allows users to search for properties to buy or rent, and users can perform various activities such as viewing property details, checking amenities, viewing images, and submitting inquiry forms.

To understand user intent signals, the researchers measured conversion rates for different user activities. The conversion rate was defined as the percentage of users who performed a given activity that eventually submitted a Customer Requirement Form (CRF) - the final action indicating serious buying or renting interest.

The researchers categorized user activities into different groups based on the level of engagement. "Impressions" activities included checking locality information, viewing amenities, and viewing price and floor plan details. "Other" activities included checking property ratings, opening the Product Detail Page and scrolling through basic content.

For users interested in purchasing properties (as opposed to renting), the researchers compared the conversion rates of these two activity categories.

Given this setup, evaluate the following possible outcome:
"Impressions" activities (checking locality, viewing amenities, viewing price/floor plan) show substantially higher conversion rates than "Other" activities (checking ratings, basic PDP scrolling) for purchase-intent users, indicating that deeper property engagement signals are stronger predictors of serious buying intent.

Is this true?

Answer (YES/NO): NO